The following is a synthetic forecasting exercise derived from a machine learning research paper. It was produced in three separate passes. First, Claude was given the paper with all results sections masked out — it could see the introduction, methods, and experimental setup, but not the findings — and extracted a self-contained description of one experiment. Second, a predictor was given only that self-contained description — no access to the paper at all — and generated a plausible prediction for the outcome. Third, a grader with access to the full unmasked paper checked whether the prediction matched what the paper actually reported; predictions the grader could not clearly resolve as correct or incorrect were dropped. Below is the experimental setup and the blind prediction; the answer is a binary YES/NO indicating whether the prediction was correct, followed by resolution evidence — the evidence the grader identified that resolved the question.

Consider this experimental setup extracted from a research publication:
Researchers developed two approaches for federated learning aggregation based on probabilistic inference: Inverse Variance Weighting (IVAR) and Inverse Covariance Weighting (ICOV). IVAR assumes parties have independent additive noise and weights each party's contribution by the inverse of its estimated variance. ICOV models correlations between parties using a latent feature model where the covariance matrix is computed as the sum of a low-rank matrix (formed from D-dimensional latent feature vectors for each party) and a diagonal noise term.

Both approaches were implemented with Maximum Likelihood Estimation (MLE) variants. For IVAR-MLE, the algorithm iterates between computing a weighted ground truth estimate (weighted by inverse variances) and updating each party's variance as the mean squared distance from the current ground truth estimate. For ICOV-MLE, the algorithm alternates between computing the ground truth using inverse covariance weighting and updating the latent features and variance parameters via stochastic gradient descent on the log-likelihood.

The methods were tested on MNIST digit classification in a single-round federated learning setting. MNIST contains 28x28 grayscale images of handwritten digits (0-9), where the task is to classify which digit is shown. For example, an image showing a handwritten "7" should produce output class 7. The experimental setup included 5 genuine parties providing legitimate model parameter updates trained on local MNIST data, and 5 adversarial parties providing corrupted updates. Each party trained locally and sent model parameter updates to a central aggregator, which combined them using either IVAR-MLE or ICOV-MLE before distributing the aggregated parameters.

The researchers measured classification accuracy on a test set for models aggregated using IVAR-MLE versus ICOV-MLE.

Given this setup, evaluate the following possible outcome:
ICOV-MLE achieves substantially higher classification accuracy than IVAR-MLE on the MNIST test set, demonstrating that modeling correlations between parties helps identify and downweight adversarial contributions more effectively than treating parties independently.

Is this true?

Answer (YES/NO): NO